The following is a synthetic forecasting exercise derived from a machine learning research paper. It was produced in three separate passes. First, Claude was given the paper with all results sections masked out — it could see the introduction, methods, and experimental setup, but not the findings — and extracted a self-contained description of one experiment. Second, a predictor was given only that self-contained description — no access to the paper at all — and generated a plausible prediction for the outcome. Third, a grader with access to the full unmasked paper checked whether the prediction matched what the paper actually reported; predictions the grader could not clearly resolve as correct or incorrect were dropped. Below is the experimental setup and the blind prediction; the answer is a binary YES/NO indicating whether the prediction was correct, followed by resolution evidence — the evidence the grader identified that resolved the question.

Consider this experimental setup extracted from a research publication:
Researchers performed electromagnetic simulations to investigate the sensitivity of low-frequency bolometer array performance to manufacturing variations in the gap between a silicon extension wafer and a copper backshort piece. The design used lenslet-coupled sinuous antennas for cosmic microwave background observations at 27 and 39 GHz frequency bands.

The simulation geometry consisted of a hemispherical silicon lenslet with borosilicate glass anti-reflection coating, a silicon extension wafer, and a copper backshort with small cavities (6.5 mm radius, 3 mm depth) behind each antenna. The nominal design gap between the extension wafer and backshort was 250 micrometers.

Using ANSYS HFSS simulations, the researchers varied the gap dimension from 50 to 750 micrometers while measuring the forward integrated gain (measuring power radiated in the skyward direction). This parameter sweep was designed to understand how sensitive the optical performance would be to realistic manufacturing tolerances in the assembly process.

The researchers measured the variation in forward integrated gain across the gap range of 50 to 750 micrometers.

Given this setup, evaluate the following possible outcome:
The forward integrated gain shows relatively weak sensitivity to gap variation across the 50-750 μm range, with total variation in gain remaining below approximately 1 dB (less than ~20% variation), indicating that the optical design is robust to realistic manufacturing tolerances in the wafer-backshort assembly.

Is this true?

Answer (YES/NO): YES